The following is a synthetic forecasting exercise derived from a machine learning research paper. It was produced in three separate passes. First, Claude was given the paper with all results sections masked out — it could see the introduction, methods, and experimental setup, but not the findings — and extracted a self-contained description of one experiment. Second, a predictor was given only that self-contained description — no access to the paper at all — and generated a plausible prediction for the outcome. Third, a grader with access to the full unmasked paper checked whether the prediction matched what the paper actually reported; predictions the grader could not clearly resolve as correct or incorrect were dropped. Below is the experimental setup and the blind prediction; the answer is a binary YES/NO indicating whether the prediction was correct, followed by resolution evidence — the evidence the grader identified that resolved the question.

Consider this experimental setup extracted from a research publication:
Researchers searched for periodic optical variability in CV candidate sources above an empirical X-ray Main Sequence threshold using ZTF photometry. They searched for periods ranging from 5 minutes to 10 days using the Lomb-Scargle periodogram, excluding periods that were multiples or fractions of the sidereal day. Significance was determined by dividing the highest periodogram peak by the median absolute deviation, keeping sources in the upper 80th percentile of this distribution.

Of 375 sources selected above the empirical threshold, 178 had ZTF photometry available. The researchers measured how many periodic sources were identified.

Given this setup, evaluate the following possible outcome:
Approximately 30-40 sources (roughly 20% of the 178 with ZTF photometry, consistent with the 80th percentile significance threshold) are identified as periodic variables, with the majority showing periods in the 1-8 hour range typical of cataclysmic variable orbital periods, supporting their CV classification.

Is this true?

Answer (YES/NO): NO